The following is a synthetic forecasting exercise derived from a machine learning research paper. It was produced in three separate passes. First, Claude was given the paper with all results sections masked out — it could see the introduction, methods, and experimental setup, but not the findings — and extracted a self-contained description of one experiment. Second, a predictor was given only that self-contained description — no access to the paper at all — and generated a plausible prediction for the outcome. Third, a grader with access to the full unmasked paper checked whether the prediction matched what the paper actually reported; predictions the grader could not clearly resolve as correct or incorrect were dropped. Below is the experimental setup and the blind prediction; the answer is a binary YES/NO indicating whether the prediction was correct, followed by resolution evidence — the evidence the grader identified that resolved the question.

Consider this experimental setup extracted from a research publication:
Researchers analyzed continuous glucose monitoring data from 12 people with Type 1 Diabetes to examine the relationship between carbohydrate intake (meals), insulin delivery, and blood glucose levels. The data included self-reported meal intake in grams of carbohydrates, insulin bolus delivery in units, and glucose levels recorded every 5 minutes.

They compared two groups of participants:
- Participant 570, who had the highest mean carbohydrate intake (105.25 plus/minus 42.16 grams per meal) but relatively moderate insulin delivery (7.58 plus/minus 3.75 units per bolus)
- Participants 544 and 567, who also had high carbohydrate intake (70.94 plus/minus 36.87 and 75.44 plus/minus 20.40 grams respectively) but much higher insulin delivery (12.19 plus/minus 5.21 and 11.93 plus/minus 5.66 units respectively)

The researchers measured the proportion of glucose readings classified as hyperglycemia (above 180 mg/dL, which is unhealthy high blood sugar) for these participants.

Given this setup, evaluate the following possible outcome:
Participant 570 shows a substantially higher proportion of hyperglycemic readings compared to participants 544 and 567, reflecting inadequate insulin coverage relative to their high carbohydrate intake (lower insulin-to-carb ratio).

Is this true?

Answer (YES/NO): YES